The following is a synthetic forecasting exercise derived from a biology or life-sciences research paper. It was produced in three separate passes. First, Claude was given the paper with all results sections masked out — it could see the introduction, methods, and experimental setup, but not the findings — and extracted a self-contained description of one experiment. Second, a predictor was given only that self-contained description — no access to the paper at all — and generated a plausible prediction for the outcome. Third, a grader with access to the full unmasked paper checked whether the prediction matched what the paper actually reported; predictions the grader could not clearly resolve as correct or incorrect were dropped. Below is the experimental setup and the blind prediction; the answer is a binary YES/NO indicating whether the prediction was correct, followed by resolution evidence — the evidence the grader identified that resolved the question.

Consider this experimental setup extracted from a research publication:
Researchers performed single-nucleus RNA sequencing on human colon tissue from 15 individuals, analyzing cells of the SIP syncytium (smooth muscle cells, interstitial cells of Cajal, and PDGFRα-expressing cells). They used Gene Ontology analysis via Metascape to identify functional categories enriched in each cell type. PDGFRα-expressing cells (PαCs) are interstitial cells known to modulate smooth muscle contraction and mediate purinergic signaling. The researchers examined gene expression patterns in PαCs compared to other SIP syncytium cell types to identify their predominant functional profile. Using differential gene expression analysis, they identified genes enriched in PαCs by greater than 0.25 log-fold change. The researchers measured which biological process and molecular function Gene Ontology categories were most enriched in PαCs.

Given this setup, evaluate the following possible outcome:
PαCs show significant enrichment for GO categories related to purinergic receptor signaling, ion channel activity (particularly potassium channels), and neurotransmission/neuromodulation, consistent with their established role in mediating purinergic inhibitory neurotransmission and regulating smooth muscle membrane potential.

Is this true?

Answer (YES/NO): NO